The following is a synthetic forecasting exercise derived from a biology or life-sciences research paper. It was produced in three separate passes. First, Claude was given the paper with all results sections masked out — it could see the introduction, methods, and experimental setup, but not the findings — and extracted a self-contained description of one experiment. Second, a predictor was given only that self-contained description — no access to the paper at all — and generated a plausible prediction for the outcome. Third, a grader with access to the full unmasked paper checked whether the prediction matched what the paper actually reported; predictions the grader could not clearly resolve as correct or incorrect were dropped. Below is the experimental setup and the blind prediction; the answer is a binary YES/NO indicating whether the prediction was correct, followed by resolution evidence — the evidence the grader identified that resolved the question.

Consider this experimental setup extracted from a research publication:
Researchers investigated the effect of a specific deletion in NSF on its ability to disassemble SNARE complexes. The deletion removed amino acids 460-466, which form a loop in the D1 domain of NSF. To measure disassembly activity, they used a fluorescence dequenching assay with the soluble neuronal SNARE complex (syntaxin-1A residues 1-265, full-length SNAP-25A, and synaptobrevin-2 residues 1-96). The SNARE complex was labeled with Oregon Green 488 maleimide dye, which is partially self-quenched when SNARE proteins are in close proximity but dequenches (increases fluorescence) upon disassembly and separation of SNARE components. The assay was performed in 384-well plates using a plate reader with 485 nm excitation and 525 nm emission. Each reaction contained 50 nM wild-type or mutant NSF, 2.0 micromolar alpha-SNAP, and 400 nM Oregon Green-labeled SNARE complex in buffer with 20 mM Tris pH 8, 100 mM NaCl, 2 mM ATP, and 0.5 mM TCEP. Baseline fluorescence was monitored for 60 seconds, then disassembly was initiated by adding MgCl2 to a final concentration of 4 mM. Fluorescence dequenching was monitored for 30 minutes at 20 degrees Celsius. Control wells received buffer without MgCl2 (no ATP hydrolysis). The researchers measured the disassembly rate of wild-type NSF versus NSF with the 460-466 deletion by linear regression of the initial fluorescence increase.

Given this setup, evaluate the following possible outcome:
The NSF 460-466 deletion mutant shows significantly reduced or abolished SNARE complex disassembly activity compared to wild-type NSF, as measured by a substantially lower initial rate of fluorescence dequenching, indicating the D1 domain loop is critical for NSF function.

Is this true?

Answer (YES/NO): YES